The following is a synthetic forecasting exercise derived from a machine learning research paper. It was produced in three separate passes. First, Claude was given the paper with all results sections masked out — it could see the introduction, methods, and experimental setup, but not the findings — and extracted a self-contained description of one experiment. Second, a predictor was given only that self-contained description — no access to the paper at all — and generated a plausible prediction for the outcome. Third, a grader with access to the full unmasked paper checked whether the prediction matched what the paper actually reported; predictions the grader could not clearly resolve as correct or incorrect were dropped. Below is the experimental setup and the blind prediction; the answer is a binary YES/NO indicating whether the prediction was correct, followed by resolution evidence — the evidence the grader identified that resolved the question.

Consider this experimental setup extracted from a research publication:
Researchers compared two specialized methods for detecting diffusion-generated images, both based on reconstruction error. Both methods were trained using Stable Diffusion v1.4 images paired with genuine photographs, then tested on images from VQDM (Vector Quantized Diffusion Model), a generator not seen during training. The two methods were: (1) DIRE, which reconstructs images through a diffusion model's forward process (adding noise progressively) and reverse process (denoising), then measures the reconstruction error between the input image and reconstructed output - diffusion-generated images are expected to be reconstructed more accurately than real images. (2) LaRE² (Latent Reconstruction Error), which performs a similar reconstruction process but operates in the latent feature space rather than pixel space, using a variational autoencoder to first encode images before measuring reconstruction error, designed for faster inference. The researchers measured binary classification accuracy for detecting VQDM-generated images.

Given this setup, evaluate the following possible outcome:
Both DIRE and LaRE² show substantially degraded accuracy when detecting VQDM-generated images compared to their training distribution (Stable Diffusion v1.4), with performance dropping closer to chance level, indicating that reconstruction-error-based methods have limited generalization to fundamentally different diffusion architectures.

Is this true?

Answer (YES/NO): NO